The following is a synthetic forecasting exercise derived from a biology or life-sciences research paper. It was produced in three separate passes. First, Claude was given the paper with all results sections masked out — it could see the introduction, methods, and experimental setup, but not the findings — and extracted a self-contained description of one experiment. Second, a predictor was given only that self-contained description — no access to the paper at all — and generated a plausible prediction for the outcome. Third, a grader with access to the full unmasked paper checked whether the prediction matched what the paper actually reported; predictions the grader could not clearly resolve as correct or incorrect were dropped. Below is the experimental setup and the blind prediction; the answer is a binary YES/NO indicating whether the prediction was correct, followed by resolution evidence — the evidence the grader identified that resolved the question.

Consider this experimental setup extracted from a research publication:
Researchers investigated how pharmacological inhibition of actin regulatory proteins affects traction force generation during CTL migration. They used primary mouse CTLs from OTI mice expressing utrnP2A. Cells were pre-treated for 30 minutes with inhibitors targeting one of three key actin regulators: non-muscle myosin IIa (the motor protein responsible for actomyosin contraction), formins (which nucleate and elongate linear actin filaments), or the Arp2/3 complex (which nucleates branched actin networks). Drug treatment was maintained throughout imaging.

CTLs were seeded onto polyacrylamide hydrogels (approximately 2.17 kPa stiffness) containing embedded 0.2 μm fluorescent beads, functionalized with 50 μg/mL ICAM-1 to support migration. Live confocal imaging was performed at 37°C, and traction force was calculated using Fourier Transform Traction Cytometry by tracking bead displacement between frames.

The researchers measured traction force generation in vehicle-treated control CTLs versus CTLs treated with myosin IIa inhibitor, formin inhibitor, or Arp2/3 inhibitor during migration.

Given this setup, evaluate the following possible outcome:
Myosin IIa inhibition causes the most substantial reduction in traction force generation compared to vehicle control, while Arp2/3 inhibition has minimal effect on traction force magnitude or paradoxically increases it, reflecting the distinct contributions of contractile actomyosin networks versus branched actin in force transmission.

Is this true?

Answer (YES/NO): NO